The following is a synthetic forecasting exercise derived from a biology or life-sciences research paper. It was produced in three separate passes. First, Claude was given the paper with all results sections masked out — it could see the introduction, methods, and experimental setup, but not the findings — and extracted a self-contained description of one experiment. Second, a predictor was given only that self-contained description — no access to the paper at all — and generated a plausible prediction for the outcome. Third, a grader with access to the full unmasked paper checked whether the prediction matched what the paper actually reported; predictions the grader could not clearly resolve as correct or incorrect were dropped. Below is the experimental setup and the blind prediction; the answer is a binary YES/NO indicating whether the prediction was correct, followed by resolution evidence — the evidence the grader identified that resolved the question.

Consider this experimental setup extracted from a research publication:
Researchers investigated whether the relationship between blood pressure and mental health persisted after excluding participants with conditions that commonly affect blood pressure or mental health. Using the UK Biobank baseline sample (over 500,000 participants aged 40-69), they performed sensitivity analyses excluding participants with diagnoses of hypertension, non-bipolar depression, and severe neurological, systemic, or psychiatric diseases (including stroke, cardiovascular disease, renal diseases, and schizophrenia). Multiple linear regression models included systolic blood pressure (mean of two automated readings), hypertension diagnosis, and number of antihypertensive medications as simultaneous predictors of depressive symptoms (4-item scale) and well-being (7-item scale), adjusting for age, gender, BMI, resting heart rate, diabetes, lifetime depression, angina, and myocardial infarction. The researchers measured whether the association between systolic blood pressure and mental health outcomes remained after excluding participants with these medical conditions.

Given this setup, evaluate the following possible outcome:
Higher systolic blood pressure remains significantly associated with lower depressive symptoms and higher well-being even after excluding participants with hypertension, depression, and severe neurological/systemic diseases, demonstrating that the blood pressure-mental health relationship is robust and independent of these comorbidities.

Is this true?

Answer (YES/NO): YES